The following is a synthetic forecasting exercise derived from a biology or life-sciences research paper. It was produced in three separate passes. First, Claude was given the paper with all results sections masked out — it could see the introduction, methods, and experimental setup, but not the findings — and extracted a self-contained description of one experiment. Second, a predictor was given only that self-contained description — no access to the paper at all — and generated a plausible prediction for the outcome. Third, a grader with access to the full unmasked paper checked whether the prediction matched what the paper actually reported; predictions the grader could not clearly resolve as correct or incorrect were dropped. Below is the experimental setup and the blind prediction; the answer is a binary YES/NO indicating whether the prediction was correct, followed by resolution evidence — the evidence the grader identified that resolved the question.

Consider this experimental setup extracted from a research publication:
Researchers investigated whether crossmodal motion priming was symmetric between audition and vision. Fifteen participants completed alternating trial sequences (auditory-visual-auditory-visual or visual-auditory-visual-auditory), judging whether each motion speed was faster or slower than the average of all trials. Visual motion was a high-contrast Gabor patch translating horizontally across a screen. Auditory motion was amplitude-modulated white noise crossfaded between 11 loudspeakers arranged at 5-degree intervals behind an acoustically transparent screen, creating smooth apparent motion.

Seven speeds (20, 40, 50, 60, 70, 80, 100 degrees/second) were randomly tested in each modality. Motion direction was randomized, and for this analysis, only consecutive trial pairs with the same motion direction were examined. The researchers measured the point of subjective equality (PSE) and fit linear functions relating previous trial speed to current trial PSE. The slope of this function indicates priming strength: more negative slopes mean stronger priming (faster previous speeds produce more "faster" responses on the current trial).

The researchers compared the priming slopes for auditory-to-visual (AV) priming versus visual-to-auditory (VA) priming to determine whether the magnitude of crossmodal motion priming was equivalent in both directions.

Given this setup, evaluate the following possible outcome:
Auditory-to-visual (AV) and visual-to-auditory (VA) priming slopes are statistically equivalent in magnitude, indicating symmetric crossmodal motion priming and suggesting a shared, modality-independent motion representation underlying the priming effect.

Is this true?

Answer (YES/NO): NO